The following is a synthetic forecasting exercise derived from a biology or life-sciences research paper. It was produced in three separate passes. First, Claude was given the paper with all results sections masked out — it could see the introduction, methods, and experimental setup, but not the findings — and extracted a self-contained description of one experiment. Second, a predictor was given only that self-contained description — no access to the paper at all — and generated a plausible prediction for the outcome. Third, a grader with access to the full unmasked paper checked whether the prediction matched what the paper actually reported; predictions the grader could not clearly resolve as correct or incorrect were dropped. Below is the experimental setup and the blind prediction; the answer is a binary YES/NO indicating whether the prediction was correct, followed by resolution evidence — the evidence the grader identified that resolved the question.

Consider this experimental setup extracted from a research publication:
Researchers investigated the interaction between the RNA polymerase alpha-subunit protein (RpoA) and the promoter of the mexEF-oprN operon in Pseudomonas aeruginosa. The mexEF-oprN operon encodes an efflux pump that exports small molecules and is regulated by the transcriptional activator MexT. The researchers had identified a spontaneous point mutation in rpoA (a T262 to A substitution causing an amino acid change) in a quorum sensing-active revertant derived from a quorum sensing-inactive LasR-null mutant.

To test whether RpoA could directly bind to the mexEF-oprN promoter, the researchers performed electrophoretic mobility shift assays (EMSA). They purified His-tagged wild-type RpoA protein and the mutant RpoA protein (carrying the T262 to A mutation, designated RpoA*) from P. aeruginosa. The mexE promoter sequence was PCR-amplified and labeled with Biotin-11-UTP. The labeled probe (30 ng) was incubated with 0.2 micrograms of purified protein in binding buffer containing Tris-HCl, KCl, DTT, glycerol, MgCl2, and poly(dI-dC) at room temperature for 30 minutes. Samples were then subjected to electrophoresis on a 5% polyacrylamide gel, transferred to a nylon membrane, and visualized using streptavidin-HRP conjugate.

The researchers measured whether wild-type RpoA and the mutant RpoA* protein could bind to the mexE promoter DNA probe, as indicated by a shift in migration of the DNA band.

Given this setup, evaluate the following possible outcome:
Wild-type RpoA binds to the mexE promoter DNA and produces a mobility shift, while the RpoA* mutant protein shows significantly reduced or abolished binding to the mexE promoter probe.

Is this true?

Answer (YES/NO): YES